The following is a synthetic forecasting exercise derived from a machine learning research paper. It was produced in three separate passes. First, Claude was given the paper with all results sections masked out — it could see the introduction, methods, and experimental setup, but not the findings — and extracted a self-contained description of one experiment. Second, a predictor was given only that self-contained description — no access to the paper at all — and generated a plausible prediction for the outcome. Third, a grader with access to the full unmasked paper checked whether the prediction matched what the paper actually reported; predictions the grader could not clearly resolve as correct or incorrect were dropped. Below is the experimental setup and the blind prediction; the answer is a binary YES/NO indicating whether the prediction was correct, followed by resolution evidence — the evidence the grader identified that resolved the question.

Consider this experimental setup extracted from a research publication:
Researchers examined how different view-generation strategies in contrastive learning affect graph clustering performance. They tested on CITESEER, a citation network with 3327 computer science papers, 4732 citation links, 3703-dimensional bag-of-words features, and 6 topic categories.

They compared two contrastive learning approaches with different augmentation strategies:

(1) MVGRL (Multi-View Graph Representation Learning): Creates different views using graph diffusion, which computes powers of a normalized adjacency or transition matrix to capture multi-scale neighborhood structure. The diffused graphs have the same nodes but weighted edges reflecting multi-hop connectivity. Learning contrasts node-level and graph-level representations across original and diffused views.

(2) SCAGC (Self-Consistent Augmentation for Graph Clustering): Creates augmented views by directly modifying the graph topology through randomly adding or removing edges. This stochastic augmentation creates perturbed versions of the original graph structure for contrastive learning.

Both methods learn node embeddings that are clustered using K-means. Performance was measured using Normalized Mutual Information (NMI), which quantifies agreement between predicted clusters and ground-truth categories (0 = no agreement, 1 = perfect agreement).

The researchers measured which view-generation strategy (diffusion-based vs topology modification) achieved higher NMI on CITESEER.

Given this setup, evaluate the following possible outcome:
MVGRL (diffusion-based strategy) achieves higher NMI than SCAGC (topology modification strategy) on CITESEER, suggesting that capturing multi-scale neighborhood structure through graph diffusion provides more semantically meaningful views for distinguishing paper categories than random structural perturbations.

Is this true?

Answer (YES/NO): YES